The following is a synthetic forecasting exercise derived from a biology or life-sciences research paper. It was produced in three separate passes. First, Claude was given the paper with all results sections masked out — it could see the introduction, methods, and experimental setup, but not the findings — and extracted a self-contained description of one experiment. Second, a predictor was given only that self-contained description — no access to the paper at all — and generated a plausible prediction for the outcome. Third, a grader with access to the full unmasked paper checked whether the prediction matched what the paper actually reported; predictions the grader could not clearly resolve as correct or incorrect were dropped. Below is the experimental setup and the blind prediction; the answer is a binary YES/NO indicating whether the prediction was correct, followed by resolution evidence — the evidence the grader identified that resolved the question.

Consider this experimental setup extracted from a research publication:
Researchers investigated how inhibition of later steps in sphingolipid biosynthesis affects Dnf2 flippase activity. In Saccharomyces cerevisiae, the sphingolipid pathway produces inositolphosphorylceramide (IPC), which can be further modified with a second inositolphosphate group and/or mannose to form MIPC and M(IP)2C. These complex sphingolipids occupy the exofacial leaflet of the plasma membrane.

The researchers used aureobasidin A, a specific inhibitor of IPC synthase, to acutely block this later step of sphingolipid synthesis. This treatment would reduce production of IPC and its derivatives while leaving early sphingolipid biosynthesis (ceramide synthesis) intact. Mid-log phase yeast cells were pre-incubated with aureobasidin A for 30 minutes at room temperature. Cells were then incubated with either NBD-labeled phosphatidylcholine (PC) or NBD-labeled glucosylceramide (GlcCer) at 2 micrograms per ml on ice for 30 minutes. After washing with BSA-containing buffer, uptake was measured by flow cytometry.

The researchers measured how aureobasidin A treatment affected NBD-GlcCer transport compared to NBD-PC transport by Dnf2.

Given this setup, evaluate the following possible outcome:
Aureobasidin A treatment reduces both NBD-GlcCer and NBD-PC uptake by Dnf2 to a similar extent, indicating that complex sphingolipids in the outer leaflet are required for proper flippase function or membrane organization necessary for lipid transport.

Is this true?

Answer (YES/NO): NO